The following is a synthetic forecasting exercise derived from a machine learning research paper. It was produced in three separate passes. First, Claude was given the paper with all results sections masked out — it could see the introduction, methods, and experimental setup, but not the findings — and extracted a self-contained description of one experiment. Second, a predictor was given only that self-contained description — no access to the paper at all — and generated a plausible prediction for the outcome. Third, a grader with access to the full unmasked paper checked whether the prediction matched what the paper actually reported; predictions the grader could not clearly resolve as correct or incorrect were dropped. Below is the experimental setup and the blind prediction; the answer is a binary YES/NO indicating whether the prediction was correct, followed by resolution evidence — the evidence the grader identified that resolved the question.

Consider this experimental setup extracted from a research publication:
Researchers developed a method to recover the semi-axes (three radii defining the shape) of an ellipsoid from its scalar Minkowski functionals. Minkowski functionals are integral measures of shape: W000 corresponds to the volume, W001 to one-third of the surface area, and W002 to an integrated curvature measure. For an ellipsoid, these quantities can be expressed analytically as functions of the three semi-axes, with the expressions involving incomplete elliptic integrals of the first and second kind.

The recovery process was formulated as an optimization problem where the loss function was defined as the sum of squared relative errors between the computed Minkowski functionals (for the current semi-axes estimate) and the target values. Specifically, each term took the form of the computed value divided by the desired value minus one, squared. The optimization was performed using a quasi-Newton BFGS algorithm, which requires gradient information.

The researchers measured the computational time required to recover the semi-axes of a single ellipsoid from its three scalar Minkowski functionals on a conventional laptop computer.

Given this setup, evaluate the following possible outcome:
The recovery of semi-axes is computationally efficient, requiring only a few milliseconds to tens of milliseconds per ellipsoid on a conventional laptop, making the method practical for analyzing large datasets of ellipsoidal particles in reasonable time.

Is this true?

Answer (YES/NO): YES